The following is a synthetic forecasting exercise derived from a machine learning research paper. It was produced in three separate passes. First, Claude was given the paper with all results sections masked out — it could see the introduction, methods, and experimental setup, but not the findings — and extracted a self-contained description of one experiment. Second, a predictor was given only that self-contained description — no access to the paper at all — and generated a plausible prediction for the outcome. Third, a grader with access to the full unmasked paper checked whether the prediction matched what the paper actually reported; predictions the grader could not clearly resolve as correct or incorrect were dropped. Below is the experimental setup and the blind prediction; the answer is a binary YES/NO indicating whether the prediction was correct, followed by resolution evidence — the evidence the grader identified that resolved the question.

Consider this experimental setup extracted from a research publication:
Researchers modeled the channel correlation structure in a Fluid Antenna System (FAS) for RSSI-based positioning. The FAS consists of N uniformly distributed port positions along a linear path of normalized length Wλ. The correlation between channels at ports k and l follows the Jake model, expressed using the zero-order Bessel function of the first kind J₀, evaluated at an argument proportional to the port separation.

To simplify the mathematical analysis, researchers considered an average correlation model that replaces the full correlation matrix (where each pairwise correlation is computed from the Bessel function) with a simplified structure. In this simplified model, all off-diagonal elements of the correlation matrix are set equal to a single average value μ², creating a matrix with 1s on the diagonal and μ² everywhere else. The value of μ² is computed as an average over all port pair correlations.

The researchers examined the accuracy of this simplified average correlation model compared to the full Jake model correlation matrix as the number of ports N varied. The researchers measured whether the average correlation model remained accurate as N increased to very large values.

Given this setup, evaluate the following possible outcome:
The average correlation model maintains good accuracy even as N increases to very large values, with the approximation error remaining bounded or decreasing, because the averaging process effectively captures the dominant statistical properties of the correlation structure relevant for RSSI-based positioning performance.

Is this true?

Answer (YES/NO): NO